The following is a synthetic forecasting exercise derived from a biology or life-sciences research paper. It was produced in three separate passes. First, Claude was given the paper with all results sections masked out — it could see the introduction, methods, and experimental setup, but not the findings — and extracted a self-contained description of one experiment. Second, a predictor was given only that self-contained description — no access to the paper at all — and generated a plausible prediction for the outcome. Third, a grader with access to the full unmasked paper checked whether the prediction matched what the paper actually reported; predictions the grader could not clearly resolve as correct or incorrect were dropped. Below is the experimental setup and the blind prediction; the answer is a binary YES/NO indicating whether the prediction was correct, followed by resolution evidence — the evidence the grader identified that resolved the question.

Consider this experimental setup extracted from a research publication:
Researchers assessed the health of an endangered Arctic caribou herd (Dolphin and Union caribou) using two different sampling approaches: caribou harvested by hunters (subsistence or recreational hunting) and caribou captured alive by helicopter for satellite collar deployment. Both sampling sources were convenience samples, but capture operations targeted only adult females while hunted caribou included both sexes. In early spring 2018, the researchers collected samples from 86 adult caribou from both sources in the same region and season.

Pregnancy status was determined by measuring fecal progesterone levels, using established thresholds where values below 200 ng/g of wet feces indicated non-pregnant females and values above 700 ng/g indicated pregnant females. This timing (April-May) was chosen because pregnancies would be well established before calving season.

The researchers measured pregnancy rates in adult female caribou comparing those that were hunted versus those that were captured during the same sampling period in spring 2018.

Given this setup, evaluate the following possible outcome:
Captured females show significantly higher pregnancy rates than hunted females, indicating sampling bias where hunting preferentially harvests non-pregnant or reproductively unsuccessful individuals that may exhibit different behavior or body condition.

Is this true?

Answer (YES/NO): YES